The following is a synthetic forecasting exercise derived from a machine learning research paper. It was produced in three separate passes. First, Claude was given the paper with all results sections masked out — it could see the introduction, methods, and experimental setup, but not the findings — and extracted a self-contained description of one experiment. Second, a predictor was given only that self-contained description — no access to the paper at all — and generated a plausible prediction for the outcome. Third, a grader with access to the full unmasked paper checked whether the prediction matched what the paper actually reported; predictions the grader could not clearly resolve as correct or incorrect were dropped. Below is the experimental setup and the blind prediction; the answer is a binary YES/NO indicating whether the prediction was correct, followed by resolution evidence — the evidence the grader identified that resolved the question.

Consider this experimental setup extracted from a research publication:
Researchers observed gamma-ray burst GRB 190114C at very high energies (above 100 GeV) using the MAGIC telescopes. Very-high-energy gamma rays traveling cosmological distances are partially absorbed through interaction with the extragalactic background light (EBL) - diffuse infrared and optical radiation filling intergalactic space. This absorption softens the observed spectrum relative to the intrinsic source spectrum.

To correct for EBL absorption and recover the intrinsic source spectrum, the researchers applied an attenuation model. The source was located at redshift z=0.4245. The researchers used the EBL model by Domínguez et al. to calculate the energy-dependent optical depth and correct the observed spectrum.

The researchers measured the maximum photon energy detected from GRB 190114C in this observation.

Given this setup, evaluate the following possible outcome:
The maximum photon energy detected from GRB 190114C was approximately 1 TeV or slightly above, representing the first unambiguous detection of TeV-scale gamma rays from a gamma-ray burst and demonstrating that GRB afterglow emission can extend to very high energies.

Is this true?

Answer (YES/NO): NO